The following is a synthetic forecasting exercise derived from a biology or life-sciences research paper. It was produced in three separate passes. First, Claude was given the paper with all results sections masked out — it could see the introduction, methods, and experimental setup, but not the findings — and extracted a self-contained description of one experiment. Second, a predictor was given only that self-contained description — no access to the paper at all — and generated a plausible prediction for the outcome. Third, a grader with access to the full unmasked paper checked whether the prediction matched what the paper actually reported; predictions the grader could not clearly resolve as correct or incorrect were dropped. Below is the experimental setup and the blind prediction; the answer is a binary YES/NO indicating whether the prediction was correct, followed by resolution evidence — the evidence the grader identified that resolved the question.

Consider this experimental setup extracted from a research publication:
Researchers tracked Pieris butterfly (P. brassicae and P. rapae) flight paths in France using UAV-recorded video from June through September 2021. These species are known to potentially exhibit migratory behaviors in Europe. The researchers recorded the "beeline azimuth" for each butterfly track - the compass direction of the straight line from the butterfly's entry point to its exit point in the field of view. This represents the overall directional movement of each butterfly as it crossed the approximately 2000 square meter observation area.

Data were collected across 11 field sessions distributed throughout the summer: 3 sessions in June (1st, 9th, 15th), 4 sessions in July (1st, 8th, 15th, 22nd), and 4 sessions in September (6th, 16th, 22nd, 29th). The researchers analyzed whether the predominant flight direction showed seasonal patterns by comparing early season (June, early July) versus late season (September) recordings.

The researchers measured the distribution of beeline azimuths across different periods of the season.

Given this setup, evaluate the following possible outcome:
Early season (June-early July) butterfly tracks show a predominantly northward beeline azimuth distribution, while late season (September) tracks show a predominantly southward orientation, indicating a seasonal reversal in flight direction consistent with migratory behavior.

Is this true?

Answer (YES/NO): YES